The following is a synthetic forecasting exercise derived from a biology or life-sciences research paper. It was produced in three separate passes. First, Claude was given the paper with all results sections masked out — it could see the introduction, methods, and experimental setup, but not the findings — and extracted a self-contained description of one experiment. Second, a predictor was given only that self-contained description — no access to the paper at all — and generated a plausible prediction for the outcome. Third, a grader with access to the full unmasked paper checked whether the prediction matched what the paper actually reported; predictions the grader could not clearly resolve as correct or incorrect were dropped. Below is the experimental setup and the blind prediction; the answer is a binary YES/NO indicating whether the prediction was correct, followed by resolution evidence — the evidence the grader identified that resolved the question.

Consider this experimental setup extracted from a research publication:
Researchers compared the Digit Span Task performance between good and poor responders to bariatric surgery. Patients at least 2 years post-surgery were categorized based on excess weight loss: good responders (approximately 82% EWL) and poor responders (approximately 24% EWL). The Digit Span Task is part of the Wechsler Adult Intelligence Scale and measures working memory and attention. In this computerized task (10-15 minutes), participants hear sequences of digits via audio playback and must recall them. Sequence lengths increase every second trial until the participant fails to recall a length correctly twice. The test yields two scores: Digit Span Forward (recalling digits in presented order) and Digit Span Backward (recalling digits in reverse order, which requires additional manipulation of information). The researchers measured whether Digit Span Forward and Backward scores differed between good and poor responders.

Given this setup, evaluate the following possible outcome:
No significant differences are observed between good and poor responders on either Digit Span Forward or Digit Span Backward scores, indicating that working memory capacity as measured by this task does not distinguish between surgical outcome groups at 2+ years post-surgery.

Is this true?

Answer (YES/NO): YES